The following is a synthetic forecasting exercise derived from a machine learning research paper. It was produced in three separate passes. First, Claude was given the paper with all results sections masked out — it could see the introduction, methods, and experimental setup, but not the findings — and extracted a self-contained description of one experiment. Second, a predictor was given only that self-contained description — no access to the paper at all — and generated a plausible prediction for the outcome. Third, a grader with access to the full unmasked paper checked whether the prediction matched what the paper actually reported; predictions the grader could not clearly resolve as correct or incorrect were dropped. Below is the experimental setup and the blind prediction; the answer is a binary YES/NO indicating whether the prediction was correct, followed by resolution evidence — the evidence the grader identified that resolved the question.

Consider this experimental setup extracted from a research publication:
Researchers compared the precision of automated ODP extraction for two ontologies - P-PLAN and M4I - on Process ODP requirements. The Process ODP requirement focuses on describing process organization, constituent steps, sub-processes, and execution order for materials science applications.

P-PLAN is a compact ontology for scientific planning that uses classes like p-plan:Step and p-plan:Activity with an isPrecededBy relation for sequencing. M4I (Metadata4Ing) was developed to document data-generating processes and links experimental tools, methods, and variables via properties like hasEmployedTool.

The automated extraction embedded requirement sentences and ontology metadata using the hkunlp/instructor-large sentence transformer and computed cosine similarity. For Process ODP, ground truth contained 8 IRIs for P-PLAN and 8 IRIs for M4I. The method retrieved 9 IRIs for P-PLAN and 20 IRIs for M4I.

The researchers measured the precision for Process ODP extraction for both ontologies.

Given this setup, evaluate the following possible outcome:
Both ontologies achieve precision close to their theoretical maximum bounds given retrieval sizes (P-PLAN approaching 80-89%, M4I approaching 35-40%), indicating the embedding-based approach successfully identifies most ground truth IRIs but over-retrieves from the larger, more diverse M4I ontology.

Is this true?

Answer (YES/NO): NO